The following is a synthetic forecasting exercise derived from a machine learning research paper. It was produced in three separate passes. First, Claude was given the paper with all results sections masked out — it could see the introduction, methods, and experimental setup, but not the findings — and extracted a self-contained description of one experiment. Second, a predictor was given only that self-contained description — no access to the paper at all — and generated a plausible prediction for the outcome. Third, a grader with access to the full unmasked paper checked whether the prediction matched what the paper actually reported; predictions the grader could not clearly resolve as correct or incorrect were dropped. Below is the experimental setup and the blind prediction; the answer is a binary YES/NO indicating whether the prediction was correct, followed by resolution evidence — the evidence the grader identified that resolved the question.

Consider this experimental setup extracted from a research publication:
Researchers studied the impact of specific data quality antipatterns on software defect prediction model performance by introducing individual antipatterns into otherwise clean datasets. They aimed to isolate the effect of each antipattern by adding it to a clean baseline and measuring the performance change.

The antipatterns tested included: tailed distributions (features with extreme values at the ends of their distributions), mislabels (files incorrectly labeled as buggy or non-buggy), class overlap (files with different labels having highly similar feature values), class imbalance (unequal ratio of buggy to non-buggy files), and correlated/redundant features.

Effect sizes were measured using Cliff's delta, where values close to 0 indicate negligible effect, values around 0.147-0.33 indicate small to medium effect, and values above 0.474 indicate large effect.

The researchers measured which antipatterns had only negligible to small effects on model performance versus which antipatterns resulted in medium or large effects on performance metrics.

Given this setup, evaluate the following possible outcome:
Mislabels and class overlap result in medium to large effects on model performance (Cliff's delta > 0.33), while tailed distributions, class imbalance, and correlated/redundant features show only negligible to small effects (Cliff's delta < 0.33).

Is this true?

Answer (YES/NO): NO